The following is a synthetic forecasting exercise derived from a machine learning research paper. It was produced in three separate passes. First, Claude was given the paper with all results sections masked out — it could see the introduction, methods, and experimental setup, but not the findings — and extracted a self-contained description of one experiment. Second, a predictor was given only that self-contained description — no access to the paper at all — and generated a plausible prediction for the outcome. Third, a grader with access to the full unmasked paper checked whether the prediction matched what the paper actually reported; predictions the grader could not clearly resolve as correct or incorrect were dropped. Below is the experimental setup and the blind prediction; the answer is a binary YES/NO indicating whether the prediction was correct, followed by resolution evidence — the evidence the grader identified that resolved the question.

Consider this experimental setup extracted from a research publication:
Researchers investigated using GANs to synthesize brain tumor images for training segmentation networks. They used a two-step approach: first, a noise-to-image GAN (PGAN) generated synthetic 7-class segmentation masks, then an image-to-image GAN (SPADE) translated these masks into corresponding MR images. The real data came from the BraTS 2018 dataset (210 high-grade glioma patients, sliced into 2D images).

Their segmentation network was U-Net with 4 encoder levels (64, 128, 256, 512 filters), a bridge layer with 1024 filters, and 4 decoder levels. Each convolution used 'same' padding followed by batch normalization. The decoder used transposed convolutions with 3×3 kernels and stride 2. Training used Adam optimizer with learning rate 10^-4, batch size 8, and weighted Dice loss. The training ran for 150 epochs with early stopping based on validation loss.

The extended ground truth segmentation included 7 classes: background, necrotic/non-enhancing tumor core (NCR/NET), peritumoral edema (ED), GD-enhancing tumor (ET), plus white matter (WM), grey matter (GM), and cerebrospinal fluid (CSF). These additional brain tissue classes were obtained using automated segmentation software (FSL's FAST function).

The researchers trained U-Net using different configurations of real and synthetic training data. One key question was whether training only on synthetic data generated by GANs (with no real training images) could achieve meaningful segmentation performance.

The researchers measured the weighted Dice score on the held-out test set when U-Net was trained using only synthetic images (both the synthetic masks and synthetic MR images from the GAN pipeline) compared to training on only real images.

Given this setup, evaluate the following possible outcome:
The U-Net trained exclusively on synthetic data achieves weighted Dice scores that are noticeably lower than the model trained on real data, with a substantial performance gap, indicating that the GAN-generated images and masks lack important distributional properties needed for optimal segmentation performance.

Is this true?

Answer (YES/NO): YES